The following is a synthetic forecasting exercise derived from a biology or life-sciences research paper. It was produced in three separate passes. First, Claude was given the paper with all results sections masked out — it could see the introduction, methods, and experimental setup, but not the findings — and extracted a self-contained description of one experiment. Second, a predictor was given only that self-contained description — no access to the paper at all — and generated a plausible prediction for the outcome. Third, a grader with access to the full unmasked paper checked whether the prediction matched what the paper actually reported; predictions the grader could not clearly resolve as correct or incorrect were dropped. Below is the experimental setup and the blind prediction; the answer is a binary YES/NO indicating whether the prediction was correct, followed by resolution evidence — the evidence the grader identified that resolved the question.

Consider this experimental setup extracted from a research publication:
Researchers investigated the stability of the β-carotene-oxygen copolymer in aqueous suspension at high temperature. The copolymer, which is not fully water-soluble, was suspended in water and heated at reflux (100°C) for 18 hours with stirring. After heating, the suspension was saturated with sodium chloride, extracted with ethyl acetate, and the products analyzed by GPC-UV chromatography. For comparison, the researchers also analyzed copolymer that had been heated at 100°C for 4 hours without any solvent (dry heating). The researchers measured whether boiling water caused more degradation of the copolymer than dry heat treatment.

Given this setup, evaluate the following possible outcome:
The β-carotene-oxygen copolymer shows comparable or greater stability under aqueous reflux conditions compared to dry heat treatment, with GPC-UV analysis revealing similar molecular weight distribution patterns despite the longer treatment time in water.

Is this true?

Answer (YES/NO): NO